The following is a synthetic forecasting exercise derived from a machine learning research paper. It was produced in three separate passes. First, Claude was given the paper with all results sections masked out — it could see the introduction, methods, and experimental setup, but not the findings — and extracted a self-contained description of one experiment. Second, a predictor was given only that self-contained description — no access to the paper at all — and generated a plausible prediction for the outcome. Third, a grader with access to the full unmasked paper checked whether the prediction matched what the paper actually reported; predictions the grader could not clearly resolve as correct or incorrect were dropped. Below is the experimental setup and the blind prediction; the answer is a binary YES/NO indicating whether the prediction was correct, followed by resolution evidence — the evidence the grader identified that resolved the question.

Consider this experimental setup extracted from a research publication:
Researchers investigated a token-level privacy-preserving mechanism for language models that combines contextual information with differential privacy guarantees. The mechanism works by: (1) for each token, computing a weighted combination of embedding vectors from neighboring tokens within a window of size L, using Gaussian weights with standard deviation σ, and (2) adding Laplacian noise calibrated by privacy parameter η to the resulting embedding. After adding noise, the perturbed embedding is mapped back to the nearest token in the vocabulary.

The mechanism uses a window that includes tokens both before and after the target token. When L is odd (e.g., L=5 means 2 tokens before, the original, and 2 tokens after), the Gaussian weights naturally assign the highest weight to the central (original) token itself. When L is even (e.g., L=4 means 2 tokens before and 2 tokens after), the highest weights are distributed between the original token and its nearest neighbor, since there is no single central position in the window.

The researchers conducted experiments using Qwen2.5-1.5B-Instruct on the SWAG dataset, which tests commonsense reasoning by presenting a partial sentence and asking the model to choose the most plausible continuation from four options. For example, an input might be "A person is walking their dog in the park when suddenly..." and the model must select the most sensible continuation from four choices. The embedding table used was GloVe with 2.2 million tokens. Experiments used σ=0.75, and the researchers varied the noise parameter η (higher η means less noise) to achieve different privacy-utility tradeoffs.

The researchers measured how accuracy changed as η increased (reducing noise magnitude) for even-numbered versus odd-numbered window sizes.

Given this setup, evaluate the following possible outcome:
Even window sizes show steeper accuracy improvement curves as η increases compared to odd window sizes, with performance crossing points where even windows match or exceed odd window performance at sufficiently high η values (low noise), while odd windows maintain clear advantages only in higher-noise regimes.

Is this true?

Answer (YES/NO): NO